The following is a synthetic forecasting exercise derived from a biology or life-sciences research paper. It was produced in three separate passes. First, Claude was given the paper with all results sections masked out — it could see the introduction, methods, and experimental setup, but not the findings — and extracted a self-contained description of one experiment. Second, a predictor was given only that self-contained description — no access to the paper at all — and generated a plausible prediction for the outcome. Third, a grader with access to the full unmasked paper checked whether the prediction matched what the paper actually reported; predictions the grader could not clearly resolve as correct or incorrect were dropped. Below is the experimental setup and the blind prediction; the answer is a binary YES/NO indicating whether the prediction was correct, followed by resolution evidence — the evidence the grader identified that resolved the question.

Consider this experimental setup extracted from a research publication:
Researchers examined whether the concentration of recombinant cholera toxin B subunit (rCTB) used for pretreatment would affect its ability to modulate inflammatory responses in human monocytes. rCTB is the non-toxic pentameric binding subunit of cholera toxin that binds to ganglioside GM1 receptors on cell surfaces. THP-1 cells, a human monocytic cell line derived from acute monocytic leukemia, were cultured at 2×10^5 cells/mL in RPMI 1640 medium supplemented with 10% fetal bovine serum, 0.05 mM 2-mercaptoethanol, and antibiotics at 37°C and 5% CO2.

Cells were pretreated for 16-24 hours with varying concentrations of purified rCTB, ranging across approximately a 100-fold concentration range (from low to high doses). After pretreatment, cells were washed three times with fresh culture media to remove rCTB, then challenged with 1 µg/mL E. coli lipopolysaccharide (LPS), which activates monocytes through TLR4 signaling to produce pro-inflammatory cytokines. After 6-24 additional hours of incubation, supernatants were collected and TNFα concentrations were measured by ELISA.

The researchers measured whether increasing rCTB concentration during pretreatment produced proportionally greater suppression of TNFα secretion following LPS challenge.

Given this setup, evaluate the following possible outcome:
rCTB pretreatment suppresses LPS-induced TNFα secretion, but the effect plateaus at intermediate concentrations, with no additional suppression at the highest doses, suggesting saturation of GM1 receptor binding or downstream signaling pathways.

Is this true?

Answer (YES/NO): NO